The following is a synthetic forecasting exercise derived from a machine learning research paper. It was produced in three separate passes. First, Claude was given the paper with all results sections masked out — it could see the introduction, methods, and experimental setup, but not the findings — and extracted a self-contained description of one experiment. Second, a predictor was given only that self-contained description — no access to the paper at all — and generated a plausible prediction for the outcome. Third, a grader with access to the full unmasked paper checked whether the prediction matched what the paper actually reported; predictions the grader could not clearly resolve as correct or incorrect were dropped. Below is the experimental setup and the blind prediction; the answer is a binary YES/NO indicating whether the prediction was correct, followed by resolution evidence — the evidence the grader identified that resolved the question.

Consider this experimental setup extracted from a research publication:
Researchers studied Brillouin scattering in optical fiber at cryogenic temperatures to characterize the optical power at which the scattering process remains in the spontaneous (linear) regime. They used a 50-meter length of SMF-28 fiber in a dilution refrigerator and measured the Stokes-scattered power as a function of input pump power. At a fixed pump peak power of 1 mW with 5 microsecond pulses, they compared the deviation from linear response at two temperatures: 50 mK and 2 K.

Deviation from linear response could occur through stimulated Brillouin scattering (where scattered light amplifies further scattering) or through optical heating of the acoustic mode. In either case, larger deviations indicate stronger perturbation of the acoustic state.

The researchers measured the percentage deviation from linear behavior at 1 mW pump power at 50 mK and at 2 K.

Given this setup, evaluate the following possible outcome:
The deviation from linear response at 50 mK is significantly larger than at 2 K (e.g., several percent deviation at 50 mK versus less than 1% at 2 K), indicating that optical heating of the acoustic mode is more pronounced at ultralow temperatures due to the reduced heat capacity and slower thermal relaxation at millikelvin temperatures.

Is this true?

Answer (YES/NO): NO